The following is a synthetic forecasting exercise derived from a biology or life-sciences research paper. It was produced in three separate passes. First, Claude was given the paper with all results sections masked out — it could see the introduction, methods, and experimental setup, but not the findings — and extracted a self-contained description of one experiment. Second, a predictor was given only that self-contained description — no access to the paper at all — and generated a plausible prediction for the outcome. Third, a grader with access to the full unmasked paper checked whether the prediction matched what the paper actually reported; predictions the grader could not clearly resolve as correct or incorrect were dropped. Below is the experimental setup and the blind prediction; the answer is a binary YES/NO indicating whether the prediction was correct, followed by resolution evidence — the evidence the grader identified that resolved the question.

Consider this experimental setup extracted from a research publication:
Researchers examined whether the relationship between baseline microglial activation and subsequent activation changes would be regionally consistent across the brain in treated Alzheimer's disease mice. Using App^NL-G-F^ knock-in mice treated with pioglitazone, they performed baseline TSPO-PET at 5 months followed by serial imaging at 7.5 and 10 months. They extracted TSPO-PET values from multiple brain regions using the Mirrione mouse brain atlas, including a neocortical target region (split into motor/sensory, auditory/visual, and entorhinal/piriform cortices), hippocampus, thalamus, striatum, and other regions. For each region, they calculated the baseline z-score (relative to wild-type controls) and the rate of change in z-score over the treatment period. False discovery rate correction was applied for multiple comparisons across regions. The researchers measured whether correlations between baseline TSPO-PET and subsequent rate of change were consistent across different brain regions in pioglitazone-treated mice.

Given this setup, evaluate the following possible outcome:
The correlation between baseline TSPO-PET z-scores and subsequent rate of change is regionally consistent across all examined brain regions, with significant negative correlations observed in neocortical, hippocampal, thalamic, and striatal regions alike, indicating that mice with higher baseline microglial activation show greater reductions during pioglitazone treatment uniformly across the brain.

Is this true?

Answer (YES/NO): YES